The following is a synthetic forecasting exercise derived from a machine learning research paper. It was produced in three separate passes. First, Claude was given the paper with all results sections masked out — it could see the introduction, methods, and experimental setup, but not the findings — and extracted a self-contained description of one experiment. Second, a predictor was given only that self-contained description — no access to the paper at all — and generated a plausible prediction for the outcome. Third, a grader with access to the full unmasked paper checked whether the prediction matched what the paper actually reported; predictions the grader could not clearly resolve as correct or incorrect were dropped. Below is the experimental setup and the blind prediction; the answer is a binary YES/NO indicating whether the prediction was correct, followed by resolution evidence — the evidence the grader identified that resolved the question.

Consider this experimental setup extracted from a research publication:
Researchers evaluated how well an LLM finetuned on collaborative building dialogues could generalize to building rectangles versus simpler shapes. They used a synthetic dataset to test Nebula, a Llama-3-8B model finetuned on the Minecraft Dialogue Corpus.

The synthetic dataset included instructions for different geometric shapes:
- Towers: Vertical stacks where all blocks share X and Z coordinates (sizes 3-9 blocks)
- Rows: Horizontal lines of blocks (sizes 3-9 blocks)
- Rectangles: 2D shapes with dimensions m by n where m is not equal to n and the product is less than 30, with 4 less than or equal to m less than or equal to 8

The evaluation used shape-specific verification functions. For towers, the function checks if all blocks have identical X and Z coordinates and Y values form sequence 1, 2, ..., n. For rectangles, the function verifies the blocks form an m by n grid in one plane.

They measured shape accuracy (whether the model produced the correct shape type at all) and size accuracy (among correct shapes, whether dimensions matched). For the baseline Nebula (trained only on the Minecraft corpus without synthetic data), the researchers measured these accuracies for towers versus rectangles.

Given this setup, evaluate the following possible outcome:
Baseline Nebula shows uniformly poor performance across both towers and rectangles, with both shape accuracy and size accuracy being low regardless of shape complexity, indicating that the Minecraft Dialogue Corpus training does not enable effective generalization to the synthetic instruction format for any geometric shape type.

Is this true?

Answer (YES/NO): NO